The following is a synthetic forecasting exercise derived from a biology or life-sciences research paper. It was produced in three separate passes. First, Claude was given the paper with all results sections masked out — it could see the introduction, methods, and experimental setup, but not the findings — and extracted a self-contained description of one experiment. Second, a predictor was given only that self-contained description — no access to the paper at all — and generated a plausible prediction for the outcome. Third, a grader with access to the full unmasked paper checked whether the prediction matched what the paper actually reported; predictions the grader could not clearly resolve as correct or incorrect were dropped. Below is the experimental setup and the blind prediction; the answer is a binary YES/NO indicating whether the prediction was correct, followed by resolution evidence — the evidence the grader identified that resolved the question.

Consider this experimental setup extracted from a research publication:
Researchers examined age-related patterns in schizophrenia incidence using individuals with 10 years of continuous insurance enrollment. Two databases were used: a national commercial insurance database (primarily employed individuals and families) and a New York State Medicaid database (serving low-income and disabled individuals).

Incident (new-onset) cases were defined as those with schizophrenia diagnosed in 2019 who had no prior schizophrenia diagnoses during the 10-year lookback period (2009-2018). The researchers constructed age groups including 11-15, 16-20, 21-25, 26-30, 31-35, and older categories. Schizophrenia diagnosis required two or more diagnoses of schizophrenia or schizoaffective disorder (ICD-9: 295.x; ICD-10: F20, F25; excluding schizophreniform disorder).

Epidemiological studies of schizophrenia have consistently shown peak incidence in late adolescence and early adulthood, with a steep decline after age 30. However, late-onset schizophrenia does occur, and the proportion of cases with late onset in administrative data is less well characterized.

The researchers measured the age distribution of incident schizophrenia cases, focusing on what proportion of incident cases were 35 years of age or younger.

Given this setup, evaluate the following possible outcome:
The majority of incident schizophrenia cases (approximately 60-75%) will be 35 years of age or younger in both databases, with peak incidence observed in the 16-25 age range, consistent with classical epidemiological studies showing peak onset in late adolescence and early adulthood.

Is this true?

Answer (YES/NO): NO